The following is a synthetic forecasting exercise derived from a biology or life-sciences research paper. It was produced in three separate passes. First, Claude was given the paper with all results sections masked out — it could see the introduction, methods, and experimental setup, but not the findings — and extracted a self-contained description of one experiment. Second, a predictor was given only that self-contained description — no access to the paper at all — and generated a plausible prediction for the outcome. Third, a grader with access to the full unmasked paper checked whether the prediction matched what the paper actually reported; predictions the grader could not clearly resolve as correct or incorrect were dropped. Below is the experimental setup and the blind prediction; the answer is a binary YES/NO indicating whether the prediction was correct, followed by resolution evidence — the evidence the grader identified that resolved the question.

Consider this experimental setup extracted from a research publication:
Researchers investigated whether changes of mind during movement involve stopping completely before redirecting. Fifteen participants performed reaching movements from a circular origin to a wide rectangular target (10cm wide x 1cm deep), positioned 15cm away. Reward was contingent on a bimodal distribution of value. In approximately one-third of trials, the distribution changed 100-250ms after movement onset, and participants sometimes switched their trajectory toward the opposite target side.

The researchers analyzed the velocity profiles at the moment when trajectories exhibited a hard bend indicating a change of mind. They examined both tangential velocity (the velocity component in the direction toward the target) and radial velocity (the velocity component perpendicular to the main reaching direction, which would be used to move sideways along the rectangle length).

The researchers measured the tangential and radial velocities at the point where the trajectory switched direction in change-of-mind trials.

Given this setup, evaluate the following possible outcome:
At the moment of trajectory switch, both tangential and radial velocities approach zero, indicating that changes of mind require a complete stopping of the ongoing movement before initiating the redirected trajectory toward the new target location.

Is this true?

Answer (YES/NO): YES